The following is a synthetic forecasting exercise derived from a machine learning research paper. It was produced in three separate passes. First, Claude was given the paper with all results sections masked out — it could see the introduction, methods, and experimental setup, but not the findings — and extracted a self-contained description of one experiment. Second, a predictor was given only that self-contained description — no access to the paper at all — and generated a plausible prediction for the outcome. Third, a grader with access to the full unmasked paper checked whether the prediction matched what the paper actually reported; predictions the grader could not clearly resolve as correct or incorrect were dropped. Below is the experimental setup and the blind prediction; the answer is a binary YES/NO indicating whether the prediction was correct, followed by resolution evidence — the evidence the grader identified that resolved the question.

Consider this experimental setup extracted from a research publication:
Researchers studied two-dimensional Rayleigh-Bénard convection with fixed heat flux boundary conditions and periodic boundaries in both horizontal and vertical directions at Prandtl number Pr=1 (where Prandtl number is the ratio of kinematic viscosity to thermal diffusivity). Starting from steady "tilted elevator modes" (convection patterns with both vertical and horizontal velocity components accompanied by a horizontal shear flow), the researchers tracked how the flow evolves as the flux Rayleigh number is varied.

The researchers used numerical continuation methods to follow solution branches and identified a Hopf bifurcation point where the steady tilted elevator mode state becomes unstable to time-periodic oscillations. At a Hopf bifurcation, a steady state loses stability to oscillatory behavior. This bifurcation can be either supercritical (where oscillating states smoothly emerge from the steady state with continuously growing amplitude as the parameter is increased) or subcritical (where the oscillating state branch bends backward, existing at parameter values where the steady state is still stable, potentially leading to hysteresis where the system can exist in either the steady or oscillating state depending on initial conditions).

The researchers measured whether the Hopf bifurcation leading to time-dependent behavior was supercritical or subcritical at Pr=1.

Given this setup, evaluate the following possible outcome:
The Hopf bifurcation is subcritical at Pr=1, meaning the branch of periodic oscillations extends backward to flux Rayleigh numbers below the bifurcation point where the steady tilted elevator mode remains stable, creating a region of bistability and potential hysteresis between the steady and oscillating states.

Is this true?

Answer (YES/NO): YES